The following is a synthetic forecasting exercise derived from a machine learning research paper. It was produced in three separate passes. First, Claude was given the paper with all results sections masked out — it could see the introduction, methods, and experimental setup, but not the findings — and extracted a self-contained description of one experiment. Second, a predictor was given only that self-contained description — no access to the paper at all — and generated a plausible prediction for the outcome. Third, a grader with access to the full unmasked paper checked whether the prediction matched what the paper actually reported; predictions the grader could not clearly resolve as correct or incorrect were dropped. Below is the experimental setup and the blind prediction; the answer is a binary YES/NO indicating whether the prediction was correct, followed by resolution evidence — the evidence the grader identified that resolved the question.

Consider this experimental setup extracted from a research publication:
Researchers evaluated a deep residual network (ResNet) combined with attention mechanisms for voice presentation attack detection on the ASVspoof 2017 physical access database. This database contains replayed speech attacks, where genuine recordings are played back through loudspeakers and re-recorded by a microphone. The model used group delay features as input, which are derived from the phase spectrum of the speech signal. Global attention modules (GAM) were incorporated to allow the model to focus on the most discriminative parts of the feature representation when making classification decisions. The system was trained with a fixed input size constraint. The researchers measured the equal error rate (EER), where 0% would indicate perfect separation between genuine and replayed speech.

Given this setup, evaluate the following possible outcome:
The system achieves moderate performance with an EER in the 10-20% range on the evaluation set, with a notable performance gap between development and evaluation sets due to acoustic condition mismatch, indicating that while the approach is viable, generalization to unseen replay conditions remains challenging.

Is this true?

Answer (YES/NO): NO